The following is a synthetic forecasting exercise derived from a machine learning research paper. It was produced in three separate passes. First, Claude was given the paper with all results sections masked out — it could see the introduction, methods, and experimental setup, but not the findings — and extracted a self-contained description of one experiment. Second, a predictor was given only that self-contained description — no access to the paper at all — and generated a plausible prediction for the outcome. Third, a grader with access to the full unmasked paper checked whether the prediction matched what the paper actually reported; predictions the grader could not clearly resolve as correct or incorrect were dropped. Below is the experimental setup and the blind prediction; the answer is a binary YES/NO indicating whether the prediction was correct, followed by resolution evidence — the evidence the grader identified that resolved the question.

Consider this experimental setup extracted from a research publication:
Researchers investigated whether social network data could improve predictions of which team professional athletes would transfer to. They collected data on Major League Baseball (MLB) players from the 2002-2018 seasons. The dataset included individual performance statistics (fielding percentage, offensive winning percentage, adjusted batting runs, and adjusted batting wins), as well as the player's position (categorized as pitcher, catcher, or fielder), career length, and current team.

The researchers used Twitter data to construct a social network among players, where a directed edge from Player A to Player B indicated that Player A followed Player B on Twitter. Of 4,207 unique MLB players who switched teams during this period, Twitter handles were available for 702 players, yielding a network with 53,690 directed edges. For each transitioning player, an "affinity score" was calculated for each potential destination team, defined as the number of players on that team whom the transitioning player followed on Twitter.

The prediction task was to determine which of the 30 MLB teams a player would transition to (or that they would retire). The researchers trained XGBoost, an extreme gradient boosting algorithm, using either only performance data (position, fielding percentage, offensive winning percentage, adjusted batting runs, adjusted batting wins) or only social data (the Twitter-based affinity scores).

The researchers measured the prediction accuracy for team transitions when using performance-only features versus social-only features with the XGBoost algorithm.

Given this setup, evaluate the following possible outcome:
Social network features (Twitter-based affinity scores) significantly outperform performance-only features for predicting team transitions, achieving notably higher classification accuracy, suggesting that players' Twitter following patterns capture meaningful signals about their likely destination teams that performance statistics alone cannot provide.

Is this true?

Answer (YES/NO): YES